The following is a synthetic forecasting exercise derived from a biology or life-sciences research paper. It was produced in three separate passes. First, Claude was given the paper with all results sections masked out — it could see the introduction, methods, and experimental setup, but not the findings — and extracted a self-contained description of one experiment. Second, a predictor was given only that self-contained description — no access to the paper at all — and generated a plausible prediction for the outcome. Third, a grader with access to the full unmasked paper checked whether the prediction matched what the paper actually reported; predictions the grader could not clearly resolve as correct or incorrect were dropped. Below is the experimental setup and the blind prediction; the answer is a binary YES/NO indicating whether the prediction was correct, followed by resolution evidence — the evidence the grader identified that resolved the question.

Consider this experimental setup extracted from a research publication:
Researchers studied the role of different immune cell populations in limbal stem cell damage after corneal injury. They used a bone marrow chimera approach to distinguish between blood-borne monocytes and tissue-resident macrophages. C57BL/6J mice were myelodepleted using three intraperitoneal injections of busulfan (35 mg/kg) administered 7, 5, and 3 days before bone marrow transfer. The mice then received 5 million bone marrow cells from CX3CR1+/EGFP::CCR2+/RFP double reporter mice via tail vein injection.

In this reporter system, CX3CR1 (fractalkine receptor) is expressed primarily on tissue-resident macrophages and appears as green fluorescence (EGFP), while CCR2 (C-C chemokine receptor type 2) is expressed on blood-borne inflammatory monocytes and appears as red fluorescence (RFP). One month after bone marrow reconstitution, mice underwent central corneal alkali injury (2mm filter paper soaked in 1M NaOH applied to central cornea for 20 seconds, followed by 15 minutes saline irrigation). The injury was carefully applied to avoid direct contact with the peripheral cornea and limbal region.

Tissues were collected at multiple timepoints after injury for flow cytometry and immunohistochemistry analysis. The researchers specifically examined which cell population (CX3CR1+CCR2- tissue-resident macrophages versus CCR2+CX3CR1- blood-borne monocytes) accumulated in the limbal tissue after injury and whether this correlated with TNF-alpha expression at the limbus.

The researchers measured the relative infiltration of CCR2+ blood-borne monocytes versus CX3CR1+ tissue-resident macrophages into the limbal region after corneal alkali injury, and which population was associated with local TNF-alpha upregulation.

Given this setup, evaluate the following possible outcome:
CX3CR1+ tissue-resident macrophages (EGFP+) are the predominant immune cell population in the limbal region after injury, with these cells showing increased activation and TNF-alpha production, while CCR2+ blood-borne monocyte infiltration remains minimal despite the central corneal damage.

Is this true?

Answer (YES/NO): NO